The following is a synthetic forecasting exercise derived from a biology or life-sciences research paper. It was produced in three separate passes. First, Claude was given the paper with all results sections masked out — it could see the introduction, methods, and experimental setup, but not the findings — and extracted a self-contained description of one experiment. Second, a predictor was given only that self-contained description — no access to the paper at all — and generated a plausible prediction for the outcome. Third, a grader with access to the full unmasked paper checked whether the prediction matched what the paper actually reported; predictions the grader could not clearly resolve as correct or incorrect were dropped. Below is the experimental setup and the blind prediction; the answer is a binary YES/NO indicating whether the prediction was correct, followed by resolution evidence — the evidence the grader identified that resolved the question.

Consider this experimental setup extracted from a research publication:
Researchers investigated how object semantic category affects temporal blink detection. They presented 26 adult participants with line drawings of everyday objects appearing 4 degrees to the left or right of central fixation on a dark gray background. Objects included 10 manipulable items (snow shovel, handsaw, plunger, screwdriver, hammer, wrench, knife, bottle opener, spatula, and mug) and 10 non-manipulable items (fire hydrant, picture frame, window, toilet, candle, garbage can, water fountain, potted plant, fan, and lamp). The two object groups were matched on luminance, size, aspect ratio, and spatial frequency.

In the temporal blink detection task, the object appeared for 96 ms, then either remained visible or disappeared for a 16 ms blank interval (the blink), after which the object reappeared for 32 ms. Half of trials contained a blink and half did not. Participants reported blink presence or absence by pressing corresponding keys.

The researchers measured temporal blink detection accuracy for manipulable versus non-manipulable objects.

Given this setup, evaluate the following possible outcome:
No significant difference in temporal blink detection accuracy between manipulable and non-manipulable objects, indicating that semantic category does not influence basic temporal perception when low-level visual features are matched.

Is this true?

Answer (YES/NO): YES